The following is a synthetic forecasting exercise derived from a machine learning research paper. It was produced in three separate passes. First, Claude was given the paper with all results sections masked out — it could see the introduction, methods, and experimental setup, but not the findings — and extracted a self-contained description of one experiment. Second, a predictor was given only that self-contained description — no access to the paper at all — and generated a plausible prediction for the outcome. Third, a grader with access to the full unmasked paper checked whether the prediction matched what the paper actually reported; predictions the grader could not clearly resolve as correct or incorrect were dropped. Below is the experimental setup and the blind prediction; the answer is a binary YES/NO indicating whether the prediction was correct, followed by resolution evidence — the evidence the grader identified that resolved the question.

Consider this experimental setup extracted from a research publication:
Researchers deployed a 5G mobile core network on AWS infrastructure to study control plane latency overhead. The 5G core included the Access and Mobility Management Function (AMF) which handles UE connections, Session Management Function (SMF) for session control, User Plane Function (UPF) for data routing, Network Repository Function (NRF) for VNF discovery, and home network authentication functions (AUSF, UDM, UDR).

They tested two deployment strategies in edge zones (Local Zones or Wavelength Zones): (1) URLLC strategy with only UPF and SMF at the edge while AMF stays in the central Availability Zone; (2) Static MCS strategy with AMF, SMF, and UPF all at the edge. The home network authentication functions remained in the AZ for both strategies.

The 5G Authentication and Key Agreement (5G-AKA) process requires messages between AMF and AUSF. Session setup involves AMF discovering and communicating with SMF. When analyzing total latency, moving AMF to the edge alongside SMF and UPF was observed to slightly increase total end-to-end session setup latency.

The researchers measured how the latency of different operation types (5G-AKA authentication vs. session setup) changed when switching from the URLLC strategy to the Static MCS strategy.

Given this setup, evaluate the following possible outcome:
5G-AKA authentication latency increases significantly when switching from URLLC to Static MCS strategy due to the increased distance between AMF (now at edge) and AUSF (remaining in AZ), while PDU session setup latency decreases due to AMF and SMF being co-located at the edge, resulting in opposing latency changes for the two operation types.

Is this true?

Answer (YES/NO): YES